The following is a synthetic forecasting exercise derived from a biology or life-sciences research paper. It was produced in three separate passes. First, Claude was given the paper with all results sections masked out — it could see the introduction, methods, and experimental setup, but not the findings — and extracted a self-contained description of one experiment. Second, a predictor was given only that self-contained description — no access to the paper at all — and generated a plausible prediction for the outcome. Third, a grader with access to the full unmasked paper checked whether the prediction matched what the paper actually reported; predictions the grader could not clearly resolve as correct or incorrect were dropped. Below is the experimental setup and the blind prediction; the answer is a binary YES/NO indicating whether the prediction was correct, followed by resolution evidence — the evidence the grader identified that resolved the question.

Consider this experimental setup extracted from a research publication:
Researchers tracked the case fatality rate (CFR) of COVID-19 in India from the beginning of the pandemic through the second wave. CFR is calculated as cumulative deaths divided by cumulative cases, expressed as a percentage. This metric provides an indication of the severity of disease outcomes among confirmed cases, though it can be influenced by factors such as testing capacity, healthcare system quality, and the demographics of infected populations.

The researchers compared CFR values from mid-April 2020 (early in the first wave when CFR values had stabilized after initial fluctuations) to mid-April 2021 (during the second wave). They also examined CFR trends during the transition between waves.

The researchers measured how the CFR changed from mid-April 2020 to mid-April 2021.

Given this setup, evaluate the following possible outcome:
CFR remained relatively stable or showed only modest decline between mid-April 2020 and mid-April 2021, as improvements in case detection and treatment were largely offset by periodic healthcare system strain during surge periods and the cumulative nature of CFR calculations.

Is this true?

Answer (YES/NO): NO